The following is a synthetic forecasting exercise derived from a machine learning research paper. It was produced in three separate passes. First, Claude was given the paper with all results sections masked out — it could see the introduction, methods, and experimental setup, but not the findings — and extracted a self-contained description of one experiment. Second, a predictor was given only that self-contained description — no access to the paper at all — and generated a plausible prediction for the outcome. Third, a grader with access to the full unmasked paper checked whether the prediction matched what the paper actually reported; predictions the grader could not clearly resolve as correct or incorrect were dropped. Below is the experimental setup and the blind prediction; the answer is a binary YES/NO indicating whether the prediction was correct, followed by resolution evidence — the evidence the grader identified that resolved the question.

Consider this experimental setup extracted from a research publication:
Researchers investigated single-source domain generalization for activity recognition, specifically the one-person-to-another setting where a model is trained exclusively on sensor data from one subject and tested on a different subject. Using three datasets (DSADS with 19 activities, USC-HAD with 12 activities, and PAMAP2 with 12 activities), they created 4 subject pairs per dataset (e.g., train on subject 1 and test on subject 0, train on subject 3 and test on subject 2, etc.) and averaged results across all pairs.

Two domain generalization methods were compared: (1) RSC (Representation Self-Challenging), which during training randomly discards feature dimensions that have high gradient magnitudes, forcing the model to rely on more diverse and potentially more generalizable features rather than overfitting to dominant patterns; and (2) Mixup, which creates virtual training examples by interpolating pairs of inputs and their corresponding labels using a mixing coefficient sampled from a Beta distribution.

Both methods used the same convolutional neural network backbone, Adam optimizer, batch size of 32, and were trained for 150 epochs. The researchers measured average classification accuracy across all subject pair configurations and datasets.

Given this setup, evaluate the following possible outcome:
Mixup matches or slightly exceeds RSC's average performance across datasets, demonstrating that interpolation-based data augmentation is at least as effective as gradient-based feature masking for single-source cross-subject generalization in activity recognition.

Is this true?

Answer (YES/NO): YES